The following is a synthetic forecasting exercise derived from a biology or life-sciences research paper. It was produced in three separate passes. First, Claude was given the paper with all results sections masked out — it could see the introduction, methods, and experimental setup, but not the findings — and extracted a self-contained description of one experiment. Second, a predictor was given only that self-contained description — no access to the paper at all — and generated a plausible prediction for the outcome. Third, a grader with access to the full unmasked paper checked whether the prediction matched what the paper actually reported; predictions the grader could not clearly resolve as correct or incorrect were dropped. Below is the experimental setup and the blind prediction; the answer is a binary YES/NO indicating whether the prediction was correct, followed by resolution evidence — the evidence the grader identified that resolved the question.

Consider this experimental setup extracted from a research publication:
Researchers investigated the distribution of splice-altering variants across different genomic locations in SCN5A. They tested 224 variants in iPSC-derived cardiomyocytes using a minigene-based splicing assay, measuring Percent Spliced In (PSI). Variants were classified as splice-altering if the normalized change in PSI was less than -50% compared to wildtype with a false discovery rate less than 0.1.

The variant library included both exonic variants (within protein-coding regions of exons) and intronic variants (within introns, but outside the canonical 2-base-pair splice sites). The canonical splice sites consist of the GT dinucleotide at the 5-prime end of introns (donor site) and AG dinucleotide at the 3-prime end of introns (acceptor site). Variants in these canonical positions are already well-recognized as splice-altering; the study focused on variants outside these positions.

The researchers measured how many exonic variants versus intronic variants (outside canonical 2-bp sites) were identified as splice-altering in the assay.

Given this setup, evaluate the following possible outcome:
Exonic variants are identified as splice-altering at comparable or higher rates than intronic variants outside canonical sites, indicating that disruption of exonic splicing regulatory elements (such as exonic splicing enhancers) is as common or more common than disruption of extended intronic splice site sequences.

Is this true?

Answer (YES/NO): YES